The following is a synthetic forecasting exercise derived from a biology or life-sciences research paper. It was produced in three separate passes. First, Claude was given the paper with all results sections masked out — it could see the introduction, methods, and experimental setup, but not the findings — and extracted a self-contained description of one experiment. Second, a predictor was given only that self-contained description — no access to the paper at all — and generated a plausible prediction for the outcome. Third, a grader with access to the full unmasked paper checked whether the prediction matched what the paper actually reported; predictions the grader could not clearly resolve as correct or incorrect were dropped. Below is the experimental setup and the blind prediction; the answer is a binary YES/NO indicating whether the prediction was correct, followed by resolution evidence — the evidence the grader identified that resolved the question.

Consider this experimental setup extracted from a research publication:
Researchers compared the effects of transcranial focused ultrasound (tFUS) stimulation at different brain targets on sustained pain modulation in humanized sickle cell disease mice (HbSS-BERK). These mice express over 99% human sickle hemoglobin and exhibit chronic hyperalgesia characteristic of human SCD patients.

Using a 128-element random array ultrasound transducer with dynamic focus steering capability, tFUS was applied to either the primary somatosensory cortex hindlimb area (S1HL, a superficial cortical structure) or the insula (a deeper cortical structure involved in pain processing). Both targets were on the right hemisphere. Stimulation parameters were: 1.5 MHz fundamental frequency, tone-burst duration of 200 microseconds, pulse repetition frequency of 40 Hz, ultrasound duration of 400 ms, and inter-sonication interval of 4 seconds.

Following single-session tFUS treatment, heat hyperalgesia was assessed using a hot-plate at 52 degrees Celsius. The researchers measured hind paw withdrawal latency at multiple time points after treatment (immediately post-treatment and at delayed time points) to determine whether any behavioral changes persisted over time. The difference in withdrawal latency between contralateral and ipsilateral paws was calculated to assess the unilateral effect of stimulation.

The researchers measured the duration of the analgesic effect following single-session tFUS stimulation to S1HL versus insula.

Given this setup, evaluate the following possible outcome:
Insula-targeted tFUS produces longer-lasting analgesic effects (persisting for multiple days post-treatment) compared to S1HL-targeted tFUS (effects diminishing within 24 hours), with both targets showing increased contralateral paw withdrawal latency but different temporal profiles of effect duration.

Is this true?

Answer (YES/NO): NO